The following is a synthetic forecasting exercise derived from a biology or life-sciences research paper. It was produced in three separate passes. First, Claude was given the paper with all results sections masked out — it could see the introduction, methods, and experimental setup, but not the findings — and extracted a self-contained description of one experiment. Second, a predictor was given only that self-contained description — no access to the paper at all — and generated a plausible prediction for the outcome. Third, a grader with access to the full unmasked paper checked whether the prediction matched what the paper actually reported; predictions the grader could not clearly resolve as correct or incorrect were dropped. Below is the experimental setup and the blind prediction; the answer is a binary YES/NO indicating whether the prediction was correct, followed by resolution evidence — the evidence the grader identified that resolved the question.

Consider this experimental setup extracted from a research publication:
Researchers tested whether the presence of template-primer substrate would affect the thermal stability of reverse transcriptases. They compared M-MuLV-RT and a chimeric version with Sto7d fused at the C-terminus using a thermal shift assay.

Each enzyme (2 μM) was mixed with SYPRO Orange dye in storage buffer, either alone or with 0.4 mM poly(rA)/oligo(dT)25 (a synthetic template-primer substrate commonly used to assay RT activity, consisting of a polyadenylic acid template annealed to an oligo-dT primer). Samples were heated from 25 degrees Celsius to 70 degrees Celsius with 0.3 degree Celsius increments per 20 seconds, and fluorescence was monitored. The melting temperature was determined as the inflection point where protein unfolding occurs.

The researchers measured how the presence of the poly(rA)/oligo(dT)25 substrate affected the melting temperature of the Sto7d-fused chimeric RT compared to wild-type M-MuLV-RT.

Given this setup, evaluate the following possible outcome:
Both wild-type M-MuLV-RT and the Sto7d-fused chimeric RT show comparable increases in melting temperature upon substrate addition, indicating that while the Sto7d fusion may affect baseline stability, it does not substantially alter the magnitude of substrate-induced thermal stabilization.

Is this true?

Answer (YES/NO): NO